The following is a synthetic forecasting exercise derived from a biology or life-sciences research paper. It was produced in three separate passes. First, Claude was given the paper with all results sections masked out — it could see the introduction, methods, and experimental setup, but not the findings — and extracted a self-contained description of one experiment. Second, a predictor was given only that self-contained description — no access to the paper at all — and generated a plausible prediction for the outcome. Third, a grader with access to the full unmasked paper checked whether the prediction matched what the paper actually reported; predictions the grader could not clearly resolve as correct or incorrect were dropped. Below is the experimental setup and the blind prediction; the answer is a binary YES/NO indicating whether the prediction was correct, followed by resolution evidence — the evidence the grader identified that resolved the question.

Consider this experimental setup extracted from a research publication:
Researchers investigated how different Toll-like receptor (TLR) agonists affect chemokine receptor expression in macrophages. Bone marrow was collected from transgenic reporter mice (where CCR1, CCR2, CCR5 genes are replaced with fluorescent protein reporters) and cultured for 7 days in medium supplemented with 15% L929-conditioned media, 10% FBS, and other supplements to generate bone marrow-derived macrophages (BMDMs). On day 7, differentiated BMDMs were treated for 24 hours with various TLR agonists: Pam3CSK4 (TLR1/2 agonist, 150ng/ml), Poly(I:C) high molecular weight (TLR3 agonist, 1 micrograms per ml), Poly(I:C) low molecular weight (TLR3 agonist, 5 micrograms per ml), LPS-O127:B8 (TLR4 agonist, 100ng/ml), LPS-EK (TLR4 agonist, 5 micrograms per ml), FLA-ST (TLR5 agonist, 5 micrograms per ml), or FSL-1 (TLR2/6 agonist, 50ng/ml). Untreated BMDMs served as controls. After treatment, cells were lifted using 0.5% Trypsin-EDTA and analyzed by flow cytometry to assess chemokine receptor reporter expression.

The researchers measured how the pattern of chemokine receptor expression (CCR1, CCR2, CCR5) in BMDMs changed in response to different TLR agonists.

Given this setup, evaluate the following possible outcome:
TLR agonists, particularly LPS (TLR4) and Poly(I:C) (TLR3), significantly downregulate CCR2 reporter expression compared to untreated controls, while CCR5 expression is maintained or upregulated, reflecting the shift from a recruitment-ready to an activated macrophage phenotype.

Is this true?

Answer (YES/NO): NO